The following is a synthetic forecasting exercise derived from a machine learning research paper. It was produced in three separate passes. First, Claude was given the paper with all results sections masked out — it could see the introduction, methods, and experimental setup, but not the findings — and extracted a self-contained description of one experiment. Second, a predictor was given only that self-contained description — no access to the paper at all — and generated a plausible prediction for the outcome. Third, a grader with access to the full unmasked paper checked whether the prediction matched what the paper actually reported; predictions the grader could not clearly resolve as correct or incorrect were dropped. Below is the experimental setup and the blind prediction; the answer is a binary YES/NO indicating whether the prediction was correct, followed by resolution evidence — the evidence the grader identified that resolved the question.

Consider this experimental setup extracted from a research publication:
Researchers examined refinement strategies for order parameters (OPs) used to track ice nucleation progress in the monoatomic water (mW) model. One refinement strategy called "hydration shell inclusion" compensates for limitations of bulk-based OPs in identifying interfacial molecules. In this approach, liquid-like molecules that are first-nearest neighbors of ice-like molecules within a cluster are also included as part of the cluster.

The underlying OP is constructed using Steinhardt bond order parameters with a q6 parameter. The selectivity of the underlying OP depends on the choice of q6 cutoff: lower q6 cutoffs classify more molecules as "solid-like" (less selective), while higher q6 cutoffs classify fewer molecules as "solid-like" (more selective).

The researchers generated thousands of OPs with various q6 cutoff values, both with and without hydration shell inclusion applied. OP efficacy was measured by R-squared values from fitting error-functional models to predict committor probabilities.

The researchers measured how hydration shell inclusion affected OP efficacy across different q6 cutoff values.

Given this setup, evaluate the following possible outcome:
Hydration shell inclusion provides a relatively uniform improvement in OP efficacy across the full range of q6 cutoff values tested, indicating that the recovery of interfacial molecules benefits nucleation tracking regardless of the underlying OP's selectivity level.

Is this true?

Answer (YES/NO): NO